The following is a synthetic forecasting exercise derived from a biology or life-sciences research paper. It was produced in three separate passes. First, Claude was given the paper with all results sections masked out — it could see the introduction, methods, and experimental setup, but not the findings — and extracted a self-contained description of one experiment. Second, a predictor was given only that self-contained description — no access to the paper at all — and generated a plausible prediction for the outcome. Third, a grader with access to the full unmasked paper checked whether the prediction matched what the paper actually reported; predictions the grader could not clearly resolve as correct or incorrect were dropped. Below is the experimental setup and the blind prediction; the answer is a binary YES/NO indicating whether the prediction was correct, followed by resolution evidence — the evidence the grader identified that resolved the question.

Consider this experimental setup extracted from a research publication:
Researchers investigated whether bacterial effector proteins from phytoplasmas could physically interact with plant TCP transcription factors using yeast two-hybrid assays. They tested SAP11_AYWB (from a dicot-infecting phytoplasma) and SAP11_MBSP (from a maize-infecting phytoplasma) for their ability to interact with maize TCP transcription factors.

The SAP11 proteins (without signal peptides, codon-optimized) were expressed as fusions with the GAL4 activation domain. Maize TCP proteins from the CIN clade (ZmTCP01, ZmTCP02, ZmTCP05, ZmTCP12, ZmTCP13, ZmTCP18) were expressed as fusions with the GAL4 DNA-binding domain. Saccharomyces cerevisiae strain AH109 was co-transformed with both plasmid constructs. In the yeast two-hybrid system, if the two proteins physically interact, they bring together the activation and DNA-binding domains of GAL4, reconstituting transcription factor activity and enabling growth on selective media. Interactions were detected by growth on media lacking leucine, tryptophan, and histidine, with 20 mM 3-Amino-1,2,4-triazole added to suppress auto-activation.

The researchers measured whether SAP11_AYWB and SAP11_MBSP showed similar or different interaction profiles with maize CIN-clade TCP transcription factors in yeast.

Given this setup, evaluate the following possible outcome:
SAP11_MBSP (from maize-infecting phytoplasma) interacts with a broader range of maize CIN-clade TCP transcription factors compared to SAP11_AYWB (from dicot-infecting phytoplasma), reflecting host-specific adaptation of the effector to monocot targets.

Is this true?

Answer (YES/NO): NO